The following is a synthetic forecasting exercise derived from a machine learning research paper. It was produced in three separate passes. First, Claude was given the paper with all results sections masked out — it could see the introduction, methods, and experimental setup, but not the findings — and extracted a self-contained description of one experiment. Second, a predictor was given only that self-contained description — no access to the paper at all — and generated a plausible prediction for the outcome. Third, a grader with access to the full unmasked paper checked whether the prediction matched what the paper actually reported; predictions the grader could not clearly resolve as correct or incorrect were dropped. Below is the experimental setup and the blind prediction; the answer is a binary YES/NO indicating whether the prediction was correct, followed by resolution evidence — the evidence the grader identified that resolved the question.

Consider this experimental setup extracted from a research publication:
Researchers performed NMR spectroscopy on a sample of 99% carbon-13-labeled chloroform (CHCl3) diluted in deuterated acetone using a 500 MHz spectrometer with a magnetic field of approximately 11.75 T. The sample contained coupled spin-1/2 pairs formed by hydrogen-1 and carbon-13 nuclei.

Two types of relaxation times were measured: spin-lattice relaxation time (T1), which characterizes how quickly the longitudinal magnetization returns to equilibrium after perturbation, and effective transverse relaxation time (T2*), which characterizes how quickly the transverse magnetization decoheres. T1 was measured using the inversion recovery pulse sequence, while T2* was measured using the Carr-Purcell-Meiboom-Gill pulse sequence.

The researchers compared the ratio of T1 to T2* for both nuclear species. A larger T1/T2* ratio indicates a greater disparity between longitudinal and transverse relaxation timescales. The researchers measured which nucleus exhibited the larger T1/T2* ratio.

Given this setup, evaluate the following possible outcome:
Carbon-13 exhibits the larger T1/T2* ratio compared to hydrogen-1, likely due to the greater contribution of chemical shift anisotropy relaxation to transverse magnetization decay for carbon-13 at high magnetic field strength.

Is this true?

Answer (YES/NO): YES